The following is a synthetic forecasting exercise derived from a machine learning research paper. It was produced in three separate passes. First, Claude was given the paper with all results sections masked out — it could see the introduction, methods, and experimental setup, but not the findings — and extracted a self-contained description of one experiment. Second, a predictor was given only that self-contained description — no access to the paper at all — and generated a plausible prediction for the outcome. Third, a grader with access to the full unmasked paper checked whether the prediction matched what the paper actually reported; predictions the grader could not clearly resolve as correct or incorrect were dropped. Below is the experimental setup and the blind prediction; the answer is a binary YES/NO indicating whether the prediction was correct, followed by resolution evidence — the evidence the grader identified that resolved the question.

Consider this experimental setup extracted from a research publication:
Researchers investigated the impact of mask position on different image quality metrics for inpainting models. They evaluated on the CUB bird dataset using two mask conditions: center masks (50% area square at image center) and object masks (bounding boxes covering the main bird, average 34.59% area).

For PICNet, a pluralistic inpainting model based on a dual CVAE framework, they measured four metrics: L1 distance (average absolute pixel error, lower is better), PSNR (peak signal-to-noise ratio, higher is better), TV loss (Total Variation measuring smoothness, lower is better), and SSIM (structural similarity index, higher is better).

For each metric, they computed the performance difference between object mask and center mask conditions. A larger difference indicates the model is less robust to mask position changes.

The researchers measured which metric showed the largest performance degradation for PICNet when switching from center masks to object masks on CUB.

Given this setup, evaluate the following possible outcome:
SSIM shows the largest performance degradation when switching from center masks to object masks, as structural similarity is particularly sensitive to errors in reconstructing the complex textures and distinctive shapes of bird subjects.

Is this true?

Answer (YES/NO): YES